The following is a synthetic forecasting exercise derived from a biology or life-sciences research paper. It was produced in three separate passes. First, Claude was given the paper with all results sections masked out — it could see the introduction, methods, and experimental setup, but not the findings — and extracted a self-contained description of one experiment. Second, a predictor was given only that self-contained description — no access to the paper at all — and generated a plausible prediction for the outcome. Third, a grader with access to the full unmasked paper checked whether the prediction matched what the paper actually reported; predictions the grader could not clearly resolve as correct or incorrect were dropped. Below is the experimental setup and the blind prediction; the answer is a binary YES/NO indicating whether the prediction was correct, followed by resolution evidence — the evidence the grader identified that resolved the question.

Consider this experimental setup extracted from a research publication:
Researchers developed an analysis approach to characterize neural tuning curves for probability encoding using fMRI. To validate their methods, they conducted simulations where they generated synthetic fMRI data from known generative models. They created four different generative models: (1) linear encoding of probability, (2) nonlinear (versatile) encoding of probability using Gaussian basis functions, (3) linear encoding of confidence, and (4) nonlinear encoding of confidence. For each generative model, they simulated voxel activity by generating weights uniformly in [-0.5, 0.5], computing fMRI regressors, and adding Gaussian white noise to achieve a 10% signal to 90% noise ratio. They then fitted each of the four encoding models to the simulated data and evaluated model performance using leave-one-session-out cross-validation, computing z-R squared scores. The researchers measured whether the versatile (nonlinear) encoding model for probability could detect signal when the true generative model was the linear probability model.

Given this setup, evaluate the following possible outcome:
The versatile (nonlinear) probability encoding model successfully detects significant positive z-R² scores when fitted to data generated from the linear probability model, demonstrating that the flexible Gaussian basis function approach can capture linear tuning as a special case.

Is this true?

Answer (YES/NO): YES